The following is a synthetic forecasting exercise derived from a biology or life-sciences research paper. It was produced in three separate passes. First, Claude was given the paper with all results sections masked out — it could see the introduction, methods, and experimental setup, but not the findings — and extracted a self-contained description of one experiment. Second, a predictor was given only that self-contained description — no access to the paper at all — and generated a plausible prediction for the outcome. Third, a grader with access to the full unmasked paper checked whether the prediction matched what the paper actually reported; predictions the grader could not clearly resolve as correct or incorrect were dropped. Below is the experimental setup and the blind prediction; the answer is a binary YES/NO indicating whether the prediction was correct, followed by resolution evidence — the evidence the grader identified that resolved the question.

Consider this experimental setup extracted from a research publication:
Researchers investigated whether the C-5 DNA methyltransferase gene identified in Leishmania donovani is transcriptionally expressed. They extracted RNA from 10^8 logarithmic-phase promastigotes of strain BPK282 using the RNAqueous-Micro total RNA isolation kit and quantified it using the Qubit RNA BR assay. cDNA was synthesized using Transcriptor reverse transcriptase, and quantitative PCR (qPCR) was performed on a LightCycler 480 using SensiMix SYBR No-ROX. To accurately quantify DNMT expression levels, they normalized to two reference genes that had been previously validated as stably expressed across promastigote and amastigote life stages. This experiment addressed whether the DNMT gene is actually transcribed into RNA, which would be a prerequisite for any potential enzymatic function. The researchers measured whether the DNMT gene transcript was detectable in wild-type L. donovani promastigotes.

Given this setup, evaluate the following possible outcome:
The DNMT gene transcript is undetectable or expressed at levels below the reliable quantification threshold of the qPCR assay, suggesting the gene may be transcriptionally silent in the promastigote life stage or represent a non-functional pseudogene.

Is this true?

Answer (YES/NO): NO